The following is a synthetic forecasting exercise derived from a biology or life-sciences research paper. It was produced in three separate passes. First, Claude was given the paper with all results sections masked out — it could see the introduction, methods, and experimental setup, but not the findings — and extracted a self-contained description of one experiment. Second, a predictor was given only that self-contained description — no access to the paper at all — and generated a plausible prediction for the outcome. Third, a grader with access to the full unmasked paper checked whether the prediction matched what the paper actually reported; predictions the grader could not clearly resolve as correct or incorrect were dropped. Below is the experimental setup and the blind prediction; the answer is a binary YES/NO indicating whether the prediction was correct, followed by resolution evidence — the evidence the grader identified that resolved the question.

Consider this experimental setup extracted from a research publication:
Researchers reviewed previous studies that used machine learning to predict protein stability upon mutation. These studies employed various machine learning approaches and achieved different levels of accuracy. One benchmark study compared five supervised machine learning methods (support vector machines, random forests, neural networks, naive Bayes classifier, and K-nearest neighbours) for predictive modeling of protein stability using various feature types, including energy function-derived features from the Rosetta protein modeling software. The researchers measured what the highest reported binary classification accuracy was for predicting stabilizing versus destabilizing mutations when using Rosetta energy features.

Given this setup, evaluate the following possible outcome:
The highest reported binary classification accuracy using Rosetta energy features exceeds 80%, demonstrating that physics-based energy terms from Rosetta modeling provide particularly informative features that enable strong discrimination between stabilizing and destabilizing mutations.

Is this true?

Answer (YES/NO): YES